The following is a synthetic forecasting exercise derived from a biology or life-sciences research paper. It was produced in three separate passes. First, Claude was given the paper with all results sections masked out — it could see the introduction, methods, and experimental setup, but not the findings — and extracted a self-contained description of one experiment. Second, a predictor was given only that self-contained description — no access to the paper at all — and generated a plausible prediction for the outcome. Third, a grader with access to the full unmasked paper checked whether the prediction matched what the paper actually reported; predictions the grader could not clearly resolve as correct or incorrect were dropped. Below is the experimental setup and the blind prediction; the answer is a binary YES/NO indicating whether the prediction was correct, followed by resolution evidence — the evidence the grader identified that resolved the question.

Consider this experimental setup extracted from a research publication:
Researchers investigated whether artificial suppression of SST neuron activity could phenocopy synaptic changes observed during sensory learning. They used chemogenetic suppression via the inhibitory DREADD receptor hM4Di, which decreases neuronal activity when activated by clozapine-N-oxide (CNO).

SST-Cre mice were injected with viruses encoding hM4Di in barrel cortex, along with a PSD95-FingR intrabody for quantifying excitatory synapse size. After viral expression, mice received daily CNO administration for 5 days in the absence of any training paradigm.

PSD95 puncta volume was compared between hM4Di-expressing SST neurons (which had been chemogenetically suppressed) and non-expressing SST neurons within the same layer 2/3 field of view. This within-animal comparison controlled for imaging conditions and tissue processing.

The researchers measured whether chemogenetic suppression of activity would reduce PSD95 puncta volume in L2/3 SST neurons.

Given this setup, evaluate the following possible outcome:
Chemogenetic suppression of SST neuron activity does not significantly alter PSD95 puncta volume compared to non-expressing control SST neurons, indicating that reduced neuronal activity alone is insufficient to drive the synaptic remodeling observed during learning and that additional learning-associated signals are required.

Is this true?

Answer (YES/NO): NO